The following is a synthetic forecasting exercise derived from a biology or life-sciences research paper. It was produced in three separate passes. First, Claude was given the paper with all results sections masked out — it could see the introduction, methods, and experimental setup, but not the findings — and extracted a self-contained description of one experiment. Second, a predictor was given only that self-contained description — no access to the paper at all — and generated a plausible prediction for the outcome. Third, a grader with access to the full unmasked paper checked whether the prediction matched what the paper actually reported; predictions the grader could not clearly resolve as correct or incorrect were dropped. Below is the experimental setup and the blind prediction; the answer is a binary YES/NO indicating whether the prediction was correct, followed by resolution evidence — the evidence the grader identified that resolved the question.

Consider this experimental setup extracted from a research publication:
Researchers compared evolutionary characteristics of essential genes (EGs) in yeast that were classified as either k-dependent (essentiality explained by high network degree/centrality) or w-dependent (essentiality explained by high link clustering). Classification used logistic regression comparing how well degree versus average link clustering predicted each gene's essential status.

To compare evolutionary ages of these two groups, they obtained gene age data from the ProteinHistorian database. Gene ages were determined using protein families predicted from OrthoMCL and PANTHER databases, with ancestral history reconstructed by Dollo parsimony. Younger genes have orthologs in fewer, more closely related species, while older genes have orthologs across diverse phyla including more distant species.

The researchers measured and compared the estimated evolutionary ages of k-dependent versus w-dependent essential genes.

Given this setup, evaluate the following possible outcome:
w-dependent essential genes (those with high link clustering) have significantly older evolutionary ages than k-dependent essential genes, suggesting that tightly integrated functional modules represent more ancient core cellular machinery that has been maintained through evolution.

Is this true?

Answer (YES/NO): NO